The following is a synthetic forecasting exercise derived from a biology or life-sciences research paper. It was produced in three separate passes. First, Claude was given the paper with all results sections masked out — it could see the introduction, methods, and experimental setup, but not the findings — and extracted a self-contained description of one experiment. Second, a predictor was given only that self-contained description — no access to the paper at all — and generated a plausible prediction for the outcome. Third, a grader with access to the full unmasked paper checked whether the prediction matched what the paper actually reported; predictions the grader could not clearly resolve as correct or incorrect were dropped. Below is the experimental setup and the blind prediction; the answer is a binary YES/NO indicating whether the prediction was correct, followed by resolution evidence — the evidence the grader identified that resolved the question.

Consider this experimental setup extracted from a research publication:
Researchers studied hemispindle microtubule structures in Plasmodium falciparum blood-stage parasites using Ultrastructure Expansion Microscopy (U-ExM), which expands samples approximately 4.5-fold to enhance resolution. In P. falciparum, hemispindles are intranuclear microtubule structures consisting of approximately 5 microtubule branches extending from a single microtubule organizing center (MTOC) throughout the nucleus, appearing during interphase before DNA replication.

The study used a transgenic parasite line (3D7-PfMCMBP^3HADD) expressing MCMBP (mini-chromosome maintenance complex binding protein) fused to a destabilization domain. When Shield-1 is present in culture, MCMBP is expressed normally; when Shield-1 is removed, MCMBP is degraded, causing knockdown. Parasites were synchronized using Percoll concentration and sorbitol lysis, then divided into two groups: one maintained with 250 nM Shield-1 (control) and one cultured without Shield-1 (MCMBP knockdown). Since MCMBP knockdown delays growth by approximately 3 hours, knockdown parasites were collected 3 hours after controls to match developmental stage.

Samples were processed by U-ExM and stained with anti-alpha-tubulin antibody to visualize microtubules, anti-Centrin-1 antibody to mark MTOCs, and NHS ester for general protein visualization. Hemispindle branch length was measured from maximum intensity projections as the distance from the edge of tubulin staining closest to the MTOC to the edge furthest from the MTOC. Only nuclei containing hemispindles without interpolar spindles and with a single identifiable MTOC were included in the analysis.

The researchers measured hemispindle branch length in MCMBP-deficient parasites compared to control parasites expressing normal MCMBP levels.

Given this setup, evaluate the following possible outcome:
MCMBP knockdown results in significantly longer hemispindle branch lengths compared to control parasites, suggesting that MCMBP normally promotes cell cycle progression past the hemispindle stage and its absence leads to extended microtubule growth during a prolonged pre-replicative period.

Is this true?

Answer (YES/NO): YES